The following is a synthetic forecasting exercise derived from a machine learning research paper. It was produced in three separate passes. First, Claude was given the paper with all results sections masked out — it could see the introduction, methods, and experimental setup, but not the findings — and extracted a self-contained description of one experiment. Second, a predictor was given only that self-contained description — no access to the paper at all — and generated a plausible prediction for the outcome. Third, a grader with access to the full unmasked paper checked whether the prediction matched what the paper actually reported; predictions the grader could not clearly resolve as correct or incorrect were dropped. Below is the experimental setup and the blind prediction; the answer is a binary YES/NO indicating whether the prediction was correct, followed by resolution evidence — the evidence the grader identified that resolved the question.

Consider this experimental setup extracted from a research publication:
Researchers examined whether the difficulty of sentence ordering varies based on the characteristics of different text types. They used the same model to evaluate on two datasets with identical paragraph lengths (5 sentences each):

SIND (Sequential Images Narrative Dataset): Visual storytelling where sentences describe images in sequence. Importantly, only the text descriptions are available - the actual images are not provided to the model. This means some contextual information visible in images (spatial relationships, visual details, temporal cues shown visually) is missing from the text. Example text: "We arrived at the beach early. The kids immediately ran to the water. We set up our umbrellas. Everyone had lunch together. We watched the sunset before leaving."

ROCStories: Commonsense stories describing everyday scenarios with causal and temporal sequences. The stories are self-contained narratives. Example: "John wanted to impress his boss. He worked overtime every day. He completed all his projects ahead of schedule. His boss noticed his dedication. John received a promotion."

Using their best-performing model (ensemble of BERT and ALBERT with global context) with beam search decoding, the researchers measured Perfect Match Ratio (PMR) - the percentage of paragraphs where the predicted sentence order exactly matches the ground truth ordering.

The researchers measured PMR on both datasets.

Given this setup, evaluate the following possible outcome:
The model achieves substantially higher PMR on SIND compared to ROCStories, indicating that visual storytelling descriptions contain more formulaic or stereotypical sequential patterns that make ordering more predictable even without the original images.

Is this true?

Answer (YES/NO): NO